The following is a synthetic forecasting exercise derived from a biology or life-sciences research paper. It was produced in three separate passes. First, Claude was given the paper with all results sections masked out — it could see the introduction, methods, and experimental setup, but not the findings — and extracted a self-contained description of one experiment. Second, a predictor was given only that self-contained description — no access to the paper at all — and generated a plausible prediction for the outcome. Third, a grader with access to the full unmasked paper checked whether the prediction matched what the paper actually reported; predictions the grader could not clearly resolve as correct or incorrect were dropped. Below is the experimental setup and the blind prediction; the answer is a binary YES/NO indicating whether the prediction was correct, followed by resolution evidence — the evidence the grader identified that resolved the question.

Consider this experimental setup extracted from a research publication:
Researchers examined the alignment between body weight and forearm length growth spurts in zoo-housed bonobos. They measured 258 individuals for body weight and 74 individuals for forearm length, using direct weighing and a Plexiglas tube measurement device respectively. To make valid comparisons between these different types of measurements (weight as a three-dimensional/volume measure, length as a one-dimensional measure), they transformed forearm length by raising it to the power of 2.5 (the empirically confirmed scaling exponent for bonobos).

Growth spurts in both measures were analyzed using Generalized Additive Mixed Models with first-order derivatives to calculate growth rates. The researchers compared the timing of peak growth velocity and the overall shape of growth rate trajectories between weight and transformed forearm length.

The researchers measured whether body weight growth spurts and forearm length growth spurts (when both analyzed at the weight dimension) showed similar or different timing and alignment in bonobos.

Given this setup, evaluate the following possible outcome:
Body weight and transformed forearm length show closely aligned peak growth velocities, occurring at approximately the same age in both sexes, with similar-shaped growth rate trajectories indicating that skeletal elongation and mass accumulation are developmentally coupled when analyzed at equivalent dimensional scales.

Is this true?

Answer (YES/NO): YES